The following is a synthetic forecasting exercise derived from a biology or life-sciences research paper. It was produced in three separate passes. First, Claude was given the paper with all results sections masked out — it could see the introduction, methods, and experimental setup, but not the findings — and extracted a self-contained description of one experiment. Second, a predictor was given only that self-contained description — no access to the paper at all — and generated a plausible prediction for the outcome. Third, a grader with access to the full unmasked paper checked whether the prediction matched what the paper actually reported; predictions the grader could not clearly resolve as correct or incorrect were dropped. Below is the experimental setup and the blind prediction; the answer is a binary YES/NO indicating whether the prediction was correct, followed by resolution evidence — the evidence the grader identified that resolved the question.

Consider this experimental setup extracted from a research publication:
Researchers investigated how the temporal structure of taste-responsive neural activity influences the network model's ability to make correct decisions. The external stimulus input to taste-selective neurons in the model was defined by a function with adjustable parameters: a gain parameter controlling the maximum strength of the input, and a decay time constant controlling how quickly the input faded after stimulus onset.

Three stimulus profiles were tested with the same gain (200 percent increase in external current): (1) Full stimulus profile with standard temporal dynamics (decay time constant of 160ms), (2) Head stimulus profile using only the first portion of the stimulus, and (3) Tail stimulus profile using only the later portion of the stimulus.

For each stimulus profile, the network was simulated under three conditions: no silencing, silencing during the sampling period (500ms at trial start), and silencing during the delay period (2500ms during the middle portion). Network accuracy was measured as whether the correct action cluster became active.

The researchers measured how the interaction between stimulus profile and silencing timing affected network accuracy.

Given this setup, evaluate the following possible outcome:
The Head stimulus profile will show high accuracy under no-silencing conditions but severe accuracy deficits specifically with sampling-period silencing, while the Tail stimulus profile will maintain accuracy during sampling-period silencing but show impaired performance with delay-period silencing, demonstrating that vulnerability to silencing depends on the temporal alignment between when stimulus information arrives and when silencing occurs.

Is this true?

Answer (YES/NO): NO